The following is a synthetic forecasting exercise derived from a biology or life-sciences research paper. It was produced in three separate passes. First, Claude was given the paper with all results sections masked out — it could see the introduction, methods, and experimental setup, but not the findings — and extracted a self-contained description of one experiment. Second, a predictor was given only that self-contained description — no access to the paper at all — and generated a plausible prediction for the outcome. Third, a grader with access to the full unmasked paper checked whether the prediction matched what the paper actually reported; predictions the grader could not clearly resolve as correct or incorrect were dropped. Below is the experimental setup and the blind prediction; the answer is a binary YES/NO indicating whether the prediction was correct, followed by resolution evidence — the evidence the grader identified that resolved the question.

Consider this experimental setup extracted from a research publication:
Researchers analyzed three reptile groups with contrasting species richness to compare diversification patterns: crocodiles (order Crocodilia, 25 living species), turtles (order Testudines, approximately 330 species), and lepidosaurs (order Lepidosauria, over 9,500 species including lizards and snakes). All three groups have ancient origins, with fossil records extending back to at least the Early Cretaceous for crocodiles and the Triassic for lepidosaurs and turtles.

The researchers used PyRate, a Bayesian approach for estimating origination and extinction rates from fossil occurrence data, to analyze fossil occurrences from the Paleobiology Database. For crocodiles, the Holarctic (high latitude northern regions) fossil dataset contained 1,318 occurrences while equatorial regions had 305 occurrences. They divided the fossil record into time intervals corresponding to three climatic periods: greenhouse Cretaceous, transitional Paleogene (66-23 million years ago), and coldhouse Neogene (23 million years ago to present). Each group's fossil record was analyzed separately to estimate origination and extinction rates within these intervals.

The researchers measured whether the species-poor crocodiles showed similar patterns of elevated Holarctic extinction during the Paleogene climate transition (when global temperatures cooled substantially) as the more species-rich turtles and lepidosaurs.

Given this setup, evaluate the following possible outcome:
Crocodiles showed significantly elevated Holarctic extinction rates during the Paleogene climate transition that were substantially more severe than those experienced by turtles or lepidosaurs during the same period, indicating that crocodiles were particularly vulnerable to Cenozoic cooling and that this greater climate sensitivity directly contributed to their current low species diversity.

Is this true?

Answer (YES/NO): NO